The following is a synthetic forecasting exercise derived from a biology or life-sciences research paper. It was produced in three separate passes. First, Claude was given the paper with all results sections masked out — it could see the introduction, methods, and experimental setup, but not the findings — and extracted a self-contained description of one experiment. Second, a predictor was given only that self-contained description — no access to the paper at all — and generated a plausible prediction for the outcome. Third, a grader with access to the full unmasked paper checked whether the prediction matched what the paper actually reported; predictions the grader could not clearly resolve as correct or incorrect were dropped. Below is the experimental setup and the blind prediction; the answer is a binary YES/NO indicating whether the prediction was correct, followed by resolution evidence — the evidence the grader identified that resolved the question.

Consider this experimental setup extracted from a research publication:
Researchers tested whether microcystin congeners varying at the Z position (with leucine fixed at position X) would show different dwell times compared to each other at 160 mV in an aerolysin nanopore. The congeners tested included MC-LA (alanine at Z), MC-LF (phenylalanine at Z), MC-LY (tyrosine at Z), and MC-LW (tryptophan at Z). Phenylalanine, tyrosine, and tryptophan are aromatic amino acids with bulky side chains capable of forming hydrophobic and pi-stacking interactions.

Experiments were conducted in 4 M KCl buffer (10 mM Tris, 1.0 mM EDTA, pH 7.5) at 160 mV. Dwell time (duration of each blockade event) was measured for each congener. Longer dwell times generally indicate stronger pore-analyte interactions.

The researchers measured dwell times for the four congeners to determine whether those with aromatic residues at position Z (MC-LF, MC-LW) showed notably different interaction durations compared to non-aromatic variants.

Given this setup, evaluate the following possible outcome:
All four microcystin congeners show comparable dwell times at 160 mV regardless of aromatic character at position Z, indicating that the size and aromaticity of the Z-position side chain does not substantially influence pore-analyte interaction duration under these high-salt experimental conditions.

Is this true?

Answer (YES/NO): NO